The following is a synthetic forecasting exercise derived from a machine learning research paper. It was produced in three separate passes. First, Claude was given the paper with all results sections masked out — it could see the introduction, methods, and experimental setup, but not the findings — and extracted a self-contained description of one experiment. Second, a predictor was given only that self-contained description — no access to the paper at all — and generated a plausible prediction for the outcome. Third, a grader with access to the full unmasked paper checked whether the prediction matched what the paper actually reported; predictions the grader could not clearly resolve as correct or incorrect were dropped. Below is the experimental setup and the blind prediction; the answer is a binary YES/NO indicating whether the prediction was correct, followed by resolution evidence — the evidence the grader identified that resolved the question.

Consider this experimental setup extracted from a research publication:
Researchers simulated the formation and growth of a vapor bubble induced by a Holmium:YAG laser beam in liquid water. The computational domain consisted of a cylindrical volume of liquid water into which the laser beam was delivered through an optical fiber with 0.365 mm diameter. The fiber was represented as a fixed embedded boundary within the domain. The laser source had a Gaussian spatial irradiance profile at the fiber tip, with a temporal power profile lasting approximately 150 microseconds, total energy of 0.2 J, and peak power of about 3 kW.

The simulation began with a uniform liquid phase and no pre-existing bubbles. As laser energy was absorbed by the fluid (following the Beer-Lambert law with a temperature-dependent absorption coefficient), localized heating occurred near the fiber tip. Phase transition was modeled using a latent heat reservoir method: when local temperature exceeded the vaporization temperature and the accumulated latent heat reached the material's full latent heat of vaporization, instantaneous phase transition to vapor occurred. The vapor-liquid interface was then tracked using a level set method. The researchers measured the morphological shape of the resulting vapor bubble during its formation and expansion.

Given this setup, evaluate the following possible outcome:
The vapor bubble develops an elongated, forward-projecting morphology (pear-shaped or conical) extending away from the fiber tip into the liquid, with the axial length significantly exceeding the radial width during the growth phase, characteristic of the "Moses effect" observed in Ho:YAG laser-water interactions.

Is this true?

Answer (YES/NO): YES